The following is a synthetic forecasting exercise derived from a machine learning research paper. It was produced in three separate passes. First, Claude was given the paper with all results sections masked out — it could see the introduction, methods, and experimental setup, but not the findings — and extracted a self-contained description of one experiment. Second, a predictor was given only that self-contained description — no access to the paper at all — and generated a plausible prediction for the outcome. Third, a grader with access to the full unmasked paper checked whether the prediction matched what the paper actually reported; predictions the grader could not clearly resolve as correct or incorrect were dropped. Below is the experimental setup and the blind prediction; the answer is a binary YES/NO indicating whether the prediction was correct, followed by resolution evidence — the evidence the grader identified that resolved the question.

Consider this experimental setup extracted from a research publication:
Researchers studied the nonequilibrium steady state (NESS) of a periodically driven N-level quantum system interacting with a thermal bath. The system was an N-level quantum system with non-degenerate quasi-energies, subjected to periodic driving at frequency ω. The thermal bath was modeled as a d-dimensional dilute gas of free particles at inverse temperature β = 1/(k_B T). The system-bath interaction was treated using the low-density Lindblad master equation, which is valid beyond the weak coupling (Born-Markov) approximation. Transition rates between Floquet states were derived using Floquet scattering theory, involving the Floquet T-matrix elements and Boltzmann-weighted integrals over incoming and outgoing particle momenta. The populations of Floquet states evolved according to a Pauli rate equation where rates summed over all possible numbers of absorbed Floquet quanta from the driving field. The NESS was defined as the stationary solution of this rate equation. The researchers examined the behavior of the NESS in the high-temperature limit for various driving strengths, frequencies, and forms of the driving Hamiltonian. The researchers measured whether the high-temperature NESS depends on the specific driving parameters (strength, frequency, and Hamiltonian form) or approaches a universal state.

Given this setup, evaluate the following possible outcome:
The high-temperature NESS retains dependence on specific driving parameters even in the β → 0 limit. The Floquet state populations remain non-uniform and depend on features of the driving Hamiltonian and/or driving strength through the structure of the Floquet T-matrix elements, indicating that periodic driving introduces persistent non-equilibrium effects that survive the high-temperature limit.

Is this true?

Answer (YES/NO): NO